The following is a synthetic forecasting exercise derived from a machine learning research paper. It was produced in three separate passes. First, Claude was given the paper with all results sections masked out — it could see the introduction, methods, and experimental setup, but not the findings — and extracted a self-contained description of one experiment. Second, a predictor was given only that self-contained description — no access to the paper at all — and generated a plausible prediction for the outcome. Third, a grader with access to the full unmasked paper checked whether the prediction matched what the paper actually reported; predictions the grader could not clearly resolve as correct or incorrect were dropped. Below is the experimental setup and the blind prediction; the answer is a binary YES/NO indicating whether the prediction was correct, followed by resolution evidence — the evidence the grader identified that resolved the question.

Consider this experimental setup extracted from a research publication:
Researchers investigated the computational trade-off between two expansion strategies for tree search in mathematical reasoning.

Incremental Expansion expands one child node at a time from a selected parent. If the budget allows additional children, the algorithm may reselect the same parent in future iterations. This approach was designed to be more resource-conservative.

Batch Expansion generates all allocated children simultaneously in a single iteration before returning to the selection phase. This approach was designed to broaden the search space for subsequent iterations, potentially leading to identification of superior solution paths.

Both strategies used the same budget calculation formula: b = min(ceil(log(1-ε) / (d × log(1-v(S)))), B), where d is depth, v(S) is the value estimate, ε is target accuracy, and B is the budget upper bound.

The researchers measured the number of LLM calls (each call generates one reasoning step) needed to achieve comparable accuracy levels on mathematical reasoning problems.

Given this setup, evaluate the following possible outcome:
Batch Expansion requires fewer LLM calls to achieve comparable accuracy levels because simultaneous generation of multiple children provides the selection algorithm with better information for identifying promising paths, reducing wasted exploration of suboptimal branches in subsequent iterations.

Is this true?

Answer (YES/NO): NO